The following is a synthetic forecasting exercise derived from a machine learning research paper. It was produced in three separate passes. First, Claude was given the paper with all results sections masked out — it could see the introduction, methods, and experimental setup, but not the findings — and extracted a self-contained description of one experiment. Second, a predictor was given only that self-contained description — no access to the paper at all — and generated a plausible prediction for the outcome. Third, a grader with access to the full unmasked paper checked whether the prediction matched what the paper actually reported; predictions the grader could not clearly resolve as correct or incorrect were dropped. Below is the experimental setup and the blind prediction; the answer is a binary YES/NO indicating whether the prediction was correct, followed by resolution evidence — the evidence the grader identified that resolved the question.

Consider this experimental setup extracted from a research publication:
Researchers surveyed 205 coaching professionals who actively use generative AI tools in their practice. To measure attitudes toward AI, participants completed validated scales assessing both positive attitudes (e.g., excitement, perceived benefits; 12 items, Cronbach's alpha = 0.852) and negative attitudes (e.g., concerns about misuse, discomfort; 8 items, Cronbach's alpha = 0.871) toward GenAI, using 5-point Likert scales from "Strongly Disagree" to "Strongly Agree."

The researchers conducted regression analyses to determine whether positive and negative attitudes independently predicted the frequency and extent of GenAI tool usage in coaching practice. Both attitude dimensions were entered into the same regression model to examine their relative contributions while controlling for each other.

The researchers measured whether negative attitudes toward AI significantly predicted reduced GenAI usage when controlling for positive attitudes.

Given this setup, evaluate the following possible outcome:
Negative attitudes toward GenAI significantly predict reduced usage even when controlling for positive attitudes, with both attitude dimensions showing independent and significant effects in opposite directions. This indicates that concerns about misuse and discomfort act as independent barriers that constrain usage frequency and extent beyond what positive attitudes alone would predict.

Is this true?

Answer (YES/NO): NO